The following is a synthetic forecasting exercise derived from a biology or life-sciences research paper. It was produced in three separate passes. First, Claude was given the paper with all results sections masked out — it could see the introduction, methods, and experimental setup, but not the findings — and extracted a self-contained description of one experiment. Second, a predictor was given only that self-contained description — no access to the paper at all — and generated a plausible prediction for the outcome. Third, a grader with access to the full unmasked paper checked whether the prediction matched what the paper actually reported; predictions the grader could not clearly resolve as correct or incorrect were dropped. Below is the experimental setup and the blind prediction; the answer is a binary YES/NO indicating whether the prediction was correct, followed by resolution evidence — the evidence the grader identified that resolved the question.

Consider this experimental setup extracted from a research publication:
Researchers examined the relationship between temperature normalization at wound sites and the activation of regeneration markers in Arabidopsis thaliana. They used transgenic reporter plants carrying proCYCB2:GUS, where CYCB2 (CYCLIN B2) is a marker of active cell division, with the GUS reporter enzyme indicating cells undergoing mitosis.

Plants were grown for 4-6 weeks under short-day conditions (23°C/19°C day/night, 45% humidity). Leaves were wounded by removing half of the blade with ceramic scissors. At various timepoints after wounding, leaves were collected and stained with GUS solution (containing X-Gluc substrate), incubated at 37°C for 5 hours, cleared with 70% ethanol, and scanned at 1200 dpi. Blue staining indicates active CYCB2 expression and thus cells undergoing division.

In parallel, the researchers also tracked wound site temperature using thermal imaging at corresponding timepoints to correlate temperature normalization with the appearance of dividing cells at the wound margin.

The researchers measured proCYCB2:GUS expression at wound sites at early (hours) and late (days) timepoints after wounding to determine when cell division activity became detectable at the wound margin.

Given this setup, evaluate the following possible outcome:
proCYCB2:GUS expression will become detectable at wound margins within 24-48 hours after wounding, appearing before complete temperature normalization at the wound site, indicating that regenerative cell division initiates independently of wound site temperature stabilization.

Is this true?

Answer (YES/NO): NO